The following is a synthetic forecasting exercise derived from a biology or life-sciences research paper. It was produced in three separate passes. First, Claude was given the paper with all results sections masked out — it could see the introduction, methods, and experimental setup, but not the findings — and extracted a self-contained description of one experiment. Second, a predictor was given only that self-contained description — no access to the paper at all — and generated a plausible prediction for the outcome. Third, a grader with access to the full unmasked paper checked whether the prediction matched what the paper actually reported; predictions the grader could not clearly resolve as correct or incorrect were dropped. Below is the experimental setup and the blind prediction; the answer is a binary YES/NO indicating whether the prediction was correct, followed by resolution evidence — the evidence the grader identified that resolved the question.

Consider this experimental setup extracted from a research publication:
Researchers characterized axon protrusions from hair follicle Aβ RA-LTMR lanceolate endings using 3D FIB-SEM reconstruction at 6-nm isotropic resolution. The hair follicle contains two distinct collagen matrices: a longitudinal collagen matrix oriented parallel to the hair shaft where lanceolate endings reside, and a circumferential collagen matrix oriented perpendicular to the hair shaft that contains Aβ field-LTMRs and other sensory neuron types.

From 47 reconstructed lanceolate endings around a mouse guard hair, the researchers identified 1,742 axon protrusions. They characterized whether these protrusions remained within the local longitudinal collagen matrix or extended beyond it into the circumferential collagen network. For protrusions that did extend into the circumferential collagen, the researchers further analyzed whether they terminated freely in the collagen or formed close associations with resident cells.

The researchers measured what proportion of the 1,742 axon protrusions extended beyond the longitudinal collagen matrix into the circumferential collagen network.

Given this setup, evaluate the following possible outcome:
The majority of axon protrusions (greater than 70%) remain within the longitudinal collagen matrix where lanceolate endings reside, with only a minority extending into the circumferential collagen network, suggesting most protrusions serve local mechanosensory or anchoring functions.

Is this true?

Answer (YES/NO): NO